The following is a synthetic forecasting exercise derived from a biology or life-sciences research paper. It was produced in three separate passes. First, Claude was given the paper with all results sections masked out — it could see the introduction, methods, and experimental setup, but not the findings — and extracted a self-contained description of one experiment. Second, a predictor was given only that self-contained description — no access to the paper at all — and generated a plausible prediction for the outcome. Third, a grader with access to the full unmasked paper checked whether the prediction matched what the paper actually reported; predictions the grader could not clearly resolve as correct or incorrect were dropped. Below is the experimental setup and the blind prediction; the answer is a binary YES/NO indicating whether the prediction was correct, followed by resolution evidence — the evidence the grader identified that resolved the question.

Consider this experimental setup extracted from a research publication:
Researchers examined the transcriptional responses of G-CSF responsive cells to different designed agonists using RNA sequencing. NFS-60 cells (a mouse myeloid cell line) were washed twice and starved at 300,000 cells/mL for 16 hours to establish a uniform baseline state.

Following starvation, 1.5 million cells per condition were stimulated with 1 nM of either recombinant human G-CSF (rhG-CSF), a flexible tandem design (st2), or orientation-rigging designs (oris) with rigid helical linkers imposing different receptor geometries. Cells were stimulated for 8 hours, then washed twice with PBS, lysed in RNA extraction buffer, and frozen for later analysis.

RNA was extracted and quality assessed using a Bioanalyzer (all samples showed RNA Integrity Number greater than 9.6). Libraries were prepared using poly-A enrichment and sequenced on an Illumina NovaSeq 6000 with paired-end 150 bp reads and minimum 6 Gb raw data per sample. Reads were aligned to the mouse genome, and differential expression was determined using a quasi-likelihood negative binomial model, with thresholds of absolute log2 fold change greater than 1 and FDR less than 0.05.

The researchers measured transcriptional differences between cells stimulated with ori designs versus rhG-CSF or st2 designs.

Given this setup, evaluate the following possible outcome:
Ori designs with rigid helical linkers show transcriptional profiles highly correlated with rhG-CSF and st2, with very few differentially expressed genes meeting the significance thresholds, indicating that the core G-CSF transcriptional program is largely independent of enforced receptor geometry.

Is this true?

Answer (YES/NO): NO